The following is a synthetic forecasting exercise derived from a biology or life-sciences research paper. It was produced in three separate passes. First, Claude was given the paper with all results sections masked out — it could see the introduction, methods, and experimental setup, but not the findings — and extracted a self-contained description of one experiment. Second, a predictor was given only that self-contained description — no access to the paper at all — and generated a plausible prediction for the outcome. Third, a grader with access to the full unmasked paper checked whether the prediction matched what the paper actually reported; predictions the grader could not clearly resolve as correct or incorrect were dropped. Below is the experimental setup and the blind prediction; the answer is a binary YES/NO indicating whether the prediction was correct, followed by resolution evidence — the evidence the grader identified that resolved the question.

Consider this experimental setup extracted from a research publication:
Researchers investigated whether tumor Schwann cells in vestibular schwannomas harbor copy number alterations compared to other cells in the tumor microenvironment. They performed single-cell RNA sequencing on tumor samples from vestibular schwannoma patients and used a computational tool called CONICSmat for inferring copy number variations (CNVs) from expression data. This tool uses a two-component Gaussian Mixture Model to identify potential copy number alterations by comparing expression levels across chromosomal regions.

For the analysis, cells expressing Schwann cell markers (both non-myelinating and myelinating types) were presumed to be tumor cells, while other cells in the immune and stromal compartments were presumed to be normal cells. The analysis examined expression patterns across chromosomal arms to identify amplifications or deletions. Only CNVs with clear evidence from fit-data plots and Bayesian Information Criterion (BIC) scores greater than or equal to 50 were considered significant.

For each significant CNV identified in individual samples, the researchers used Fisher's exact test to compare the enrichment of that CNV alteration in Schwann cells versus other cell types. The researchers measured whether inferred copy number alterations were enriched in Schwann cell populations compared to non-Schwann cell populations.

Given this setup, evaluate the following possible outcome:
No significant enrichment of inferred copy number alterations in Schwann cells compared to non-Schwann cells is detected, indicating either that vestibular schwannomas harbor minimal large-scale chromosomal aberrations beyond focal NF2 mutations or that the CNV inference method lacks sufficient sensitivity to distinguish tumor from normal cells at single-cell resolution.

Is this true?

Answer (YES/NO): NO